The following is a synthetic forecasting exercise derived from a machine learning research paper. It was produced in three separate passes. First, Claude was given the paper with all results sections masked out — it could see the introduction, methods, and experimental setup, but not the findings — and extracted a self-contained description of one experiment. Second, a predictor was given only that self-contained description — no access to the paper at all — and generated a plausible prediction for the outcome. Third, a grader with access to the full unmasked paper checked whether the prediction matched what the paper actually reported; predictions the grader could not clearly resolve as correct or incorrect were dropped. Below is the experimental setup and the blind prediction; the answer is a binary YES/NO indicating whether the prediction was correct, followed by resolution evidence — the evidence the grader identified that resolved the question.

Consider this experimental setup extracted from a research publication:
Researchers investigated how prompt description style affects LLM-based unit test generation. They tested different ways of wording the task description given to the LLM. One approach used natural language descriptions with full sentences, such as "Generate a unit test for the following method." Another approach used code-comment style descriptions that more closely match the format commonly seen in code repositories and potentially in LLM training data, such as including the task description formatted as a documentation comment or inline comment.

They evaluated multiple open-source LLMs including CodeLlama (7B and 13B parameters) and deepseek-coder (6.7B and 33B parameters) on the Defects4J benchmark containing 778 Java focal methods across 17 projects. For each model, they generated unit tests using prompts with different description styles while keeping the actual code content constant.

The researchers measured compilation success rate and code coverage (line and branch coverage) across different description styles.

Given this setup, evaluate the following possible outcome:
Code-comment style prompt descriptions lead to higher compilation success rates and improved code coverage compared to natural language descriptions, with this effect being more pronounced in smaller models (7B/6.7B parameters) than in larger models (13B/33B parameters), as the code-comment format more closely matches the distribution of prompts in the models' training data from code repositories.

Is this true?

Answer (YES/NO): NO